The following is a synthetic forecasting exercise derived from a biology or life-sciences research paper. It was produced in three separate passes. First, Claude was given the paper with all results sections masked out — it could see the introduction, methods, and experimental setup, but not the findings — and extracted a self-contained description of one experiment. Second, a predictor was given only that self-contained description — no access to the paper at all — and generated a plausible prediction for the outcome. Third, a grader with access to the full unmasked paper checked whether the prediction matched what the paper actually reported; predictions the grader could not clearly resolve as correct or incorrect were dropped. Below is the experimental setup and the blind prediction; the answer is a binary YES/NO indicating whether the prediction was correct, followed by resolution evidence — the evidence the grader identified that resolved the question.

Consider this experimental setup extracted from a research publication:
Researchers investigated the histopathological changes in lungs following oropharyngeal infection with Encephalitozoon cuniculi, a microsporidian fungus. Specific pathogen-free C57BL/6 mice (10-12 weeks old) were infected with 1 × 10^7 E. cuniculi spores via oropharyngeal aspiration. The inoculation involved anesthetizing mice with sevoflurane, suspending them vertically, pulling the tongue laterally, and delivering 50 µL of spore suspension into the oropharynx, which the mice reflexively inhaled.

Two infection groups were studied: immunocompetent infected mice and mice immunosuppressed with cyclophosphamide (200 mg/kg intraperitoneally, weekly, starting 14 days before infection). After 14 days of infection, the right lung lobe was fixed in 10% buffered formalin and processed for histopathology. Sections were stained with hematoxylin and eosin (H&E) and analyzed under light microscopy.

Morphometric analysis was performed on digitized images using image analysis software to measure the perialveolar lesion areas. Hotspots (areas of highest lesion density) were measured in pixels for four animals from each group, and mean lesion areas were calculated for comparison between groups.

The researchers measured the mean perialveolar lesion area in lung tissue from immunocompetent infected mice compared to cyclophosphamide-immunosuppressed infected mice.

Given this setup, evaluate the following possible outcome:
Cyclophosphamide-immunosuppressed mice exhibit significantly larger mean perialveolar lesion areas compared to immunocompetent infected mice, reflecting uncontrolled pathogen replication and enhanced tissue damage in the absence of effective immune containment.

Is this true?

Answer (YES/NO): NO